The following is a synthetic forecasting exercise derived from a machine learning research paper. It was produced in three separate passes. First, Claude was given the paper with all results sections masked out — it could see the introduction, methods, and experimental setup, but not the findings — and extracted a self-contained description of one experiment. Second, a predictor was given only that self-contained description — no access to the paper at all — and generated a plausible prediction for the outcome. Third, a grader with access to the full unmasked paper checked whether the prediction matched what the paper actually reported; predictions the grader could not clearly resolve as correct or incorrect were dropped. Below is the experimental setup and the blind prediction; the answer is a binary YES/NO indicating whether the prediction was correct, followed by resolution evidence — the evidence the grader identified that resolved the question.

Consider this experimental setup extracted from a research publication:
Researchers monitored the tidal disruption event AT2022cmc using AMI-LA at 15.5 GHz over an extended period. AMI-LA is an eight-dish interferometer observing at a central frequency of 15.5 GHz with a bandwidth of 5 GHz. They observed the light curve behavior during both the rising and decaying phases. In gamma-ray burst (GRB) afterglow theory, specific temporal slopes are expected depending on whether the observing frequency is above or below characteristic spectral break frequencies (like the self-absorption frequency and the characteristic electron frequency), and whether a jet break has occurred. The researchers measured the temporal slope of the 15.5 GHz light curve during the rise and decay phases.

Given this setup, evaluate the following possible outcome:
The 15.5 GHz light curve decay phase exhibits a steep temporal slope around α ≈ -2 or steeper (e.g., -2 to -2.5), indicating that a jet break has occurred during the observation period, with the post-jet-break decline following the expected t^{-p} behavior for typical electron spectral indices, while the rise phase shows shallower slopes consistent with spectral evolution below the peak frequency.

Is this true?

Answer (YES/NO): NO